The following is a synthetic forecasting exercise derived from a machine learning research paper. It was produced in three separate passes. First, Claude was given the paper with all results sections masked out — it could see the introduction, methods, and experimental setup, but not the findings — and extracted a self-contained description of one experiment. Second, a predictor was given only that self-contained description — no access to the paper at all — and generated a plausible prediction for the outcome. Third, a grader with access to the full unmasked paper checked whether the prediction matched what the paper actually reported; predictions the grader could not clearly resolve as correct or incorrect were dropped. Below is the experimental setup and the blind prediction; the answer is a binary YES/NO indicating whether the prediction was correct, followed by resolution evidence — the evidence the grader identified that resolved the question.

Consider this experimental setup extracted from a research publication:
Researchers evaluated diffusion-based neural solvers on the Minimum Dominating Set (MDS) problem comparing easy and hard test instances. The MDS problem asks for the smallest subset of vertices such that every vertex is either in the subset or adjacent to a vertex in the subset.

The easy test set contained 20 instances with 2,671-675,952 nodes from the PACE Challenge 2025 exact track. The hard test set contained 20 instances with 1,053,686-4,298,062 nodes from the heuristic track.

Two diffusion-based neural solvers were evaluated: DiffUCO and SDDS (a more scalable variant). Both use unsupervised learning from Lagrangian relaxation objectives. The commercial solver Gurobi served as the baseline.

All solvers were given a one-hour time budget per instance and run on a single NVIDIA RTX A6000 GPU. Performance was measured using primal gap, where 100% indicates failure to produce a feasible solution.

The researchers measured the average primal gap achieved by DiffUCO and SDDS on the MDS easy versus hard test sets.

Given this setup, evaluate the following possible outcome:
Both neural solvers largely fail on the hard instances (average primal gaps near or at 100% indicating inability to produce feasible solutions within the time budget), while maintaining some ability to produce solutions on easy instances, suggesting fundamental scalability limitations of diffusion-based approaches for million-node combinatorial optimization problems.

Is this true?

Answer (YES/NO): YES